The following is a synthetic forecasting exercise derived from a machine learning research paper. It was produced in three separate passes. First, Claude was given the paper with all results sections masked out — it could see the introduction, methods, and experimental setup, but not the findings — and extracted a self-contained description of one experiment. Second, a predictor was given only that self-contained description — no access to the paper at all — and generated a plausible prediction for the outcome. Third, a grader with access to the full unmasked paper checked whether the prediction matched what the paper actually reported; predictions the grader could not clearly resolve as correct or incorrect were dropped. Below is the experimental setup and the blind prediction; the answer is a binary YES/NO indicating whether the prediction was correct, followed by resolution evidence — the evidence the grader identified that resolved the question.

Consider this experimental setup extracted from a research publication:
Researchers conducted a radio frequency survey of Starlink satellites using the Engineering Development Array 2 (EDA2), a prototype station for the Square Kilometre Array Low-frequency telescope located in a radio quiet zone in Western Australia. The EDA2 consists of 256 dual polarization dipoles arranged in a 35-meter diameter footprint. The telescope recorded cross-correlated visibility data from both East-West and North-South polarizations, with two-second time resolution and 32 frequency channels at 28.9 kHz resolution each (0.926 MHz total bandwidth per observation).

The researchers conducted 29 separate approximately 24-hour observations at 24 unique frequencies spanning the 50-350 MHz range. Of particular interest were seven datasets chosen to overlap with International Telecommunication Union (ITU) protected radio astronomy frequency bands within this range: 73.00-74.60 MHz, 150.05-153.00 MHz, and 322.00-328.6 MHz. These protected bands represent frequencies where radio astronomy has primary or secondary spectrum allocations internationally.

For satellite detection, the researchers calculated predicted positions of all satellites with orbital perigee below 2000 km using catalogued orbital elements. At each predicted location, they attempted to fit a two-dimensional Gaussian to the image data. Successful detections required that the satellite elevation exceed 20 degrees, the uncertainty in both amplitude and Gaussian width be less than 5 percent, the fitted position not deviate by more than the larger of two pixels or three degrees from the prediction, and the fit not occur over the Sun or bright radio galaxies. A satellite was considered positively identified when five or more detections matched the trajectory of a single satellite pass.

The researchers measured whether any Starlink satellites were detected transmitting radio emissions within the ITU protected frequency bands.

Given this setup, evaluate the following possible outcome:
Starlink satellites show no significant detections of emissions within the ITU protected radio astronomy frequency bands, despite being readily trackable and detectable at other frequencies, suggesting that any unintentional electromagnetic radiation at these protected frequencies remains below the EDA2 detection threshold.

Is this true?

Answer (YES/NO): NO